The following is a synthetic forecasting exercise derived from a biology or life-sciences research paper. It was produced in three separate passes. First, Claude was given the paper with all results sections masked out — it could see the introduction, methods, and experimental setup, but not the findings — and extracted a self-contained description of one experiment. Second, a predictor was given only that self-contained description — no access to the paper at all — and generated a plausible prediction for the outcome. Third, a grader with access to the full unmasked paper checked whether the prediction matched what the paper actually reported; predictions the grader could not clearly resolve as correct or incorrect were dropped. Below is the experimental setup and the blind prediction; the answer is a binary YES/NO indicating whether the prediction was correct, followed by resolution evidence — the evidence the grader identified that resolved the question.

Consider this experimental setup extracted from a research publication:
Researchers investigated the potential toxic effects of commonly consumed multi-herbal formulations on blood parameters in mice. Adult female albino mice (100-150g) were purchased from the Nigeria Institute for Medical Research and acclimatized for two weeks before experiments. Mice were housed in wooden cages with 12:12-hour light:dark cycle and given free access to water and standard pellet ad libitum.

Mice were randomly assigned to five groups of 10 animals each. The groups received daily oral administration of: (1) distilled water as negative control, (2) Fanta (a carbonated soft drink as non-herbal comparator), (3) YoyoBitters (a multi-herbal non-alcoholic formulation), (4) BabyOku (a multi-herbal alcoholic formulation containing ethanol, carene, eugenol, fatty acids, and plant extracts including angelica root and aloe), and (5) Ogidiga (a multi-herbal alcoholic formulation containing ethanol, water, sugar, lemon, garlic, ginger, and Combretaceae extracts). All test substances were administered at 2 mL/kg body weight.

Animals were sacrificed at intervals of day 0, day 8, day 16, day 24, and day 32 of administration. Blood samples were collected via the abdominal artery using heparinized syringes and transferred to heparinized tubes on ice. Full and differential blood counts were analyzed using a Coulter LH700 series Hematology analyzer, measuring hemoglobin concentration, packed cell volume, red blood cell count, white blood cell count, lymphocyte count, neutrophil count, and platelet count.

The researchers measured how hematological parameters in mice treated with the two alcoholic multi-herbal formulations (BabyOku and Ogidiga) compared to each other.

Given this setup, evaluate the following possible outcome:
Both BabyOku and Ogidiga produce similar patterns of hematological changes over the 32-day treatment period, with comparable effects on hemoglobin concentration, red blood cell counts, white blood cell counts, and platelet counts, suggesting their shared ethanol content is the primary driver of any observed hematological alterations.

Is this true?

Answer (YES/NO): NO